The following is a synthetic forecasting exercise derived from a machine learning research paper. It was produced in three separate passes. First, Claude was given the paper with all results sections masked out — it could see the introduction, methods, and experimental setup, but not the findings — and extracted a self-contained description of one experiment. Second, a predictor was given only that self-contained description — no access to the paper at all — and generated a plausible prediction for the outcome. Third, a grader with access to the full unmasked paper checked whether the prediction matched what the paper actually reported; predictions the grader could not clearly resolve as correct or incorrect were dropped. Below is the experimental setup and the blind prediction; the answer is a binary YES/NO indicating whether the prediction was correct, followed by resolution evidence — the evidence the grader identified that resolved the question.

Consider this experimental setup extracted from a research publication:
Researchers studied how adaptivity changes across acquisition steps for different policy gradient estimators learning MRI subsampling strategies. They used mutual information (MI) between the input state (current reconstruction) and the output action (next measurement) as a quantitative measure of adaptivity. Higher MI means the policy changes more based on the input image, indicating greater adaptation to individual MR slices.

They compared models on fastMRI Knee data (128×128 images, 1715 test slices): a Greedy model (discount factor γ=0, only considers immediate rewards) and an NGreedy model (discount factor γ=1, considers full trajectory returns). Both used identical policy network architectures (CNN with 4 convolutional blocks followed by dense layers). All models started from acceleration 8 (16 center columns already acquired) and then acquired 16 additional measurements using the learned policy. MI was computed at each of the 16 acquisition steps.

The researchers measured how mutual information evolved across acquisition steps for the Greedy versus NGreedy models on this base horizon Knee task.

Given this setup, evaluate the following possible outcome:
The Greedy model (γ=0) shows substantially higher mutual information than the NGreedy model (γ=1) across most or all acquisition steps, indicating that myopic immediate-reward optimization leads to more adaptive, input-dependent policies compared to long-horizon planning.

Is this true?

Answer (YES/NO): NO